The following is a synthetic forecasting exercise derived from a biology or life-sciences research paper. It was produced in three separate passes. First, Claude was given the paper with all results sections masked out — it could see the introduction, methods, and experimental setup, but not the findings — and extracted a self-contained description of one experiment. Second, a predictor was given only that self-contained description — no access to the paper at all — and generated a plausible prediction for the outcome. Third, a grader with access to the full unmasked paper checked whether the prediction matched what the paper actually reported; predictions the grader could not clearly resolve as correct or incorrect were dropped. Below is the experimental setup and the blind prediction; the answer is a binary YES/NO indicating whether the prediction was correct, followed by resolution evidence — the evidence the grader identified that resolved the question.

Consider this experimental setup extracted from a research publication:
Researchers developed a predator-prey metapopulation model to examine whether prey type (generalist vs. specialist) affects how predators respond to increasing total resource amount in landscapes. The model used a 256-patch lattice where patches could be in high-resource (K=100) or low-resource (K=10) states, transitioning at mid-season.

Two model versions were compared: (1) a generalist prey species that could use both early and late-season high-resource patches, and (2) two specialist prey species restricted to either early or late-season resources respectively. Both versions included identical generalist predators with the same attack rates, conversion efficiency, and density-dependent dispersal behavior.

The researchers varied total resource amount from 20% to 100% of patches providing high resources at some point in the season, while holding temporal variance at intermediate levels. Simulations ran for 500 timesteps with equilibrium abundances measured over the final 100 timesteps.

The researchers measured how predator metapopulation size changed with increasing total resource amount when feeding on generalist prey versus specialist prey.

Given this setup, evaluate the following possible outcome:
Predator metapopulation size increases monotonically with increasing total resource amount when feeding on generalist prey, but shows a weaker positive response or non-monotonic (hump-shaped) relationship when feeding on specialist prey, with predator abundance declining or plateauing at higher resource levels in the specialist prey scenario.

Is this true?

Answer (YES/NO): NO